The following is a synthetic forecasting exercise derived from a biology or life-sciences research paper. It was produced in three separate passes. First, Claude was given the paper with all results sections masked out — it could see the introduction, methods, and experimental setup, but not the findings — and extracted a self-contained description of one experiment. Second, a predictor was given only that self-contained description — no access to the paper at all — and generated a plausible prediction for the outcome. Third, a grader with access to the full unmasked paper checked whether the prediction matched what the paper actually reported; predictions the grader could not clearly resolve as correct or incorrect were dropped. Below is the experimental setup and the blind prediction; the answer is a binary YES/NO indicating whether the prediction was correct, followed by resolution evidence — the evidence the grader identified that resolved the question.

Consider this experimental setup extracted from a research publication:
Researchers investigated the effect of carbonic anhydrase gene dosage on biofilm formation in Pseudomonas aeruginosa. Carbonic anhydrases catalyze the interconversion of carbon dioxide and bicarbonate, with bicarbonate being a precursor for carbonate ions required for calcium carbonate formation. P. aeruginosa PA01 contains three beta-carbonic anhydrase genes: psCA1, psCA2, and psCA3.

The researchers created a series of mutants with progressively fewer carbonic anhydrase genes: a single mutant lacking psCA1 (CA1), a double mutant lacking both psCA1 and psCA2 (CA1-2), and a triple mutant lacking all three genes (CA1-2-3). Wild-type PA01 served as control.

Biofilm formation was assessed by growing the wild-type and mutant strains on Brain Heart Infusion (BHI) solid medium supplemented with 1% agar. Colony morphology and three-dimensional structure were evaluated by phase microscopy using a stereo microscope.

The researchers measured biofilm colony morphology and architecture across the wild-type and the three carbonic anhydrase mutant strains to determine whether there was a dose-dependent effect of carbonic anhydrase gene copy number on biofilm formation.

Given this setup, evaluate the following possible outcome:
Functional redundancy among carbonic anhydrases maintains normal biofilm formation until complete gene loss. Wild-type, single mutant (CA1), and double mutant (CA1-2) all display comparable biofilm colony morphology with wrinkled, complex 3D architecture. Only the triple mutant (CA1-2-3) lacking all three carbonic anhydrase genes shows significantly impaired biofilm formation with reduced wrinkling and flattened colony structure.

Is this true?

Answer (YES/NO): NO